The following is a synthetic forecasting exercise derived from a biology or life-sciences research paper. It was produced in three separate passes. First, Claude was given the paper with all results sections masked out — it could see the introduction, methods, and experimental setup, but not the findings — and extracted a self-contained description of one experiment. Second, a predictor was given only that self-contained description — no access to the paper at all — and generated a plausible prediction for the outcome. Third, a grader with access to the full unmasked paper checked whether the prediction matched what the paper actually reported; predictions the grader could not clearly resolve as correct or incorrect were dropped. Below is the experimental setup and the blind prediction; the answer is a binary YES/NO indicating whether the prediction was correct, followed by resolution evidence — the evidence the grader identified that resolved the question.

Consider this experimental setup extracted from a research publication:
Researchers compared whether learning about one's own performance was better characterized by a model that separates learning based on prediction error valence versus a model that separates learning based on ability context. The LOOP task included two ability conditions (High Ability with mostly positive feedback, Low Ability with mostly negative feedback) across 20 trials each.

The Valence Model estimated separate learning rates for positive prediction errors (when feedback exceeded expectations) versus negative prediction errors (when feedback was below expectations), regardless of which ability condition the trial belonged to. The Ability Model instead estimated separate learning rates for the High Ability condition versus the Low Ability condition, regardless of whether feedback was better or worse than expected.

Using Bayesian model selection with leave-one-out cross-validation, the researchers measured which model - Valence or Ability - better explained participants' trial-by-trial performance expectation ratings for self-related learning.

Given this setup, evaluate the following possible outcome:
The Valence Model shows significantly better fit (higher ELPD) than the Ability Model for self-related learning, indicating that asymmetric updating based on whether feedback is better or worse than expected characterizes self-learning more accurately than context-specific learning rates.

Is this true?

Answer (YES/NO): YES